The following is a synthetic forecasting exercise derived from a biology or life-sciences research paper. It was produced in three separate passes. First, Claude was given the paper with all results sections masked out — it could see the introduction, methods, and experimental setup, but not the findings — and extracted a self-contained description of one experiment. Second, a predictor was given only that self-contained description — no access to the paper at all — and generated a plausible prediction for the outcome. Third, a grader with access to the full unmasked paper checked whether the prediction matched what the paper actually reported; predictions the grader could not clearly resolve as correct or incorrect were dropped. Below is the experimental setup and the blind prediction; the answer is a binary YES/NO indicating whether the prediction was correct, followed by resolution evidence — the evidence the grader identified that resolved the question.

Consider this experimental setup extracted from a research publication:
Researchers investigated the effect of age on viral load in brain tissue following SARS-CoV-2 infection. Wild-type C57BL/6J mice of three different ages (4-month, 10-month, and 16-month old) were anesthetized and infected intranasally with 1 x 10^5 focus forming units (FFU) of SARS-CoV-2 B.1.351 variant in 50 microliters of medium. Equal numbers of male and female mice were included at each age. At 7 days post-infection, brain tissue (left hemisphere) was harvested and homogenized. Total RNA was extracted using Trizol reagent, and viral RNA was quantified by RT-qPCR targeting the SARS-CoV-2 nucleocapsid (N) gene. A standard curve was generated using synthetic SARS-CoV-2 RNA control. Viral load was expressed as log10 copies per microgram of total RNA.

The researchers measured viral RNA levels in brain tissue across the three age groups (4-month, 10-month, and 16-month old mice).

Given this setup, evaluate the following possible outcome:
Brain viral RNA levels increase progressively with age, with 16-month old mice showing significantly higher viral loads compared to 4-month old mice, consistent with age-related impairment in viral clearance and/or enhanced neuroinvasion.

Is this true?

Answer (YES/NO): NO